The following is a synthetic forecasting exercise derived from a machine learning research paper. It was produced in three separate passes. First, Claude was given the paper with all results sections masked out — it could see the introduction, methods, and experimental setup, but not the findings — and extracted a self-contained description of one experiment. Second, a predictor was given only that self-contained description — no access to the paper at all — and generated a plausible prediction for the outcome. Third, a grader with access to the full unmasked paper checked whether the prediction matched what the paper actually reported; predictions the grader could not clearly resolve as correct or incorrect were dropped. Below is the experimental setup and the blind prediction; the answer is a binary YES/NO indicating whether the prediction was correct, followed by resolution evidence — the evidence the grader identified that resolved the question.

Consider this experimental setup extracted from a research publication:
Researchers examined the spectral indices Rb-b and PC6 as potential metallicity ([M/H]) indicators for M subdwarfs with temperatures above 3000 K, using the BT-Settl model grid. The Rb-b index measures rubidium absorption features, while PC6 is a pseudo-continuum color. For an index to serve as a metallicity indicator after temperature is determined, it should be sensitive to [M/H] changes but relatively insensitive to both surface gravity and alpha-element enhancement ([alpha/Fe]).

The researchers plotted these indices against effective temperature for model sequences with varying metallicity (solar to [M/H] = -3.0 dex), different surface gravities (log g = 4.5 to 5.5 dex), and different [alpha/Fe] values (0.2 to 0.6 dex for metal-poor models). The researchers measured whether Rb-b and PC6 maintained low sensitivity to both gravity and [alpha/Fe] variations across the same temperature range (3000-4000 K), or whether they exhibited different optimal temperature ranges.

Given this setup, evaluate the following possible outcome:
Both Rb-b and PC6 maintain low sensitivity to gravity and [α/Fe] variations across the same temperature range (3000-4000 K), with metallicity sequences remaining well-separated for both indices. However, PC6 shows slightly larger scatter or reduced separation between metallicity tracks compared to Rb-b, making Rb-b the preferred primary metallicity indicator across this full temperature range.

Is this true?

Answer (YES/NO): NO